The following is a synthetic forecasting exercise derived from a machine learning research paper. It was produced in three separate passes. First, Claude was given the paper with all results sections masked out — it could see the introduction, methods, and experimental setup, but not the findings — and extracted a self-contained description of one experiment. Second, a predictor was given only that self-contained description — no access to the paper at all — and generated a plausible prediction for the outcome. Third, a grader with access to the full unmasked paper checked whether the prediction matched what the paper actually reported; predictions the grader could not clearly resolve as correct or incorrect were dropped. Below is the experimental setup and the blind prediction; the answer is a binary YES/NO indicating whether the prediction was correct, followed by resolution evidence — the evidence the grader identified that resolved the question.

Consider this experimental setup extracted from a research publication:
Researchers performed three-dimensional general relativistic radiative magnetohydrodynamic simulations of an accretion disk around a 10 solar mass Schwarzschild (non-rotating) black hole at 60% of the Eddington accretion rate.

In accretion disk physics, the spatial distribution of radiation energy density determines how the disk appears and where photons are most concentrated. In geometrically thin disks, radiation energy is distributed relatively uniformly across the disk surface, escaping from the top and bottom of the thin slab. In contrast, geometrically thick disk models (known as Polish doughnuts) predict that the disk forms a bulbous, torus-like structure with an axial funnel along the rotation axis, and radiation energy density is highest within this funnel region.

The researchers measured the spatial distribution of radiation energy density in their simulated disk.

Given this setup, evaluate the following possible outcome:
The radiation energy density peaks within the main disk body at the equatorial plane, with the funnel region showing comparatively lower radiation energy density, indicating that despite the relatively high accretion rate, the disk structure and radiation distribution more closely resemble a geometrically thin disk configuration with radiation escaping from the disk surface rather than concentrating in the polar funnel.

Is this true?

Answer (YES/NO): NO